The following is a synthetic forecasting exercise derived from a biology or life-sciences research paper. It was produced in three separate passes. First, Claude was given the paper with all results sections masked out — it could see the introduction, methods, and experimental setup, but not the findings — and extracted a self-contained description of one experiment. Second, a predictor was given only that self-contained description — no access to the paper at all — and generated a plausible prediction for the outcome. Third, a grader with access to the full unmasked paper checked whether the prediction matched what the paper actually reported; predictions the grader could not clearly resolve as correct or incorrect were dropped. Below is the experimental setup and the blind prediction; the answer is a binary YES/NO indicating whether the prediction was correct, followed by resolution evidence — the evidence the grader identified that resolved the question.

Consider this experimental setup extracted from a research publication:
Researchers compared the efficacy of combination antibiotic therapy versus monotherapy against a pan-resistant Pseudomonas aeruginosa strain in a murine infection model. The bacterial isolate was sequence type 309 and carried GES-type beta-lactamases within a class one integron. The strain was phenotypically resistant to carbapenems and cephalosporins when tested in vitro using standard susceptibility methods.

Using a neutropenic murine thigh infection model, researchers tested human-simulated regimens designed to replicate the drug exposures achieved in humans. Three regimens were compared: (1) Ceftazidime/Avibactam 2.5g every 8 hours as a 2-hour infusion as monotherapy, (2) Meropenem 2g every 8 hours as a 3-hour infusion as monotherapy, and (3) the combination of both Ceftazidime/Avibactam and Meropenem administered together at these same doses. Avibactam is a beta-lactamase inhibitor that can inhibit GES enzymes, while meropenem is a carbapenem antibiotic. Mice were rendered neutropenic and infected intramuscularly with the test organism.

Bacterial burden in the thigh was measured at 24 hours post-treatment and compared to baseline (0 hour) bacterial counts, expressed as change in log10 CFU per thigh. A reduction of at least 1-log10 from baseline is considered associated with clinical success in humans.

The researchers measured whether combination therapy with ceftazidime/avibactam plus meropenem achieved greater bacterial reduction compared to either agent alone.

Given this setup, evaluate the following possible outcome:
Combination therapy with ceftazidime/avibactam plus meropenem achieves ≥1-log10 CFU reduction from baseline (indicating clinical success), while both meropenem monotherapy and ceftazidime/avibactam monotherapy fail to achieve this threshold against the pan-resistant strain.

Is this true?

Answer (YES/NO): NO